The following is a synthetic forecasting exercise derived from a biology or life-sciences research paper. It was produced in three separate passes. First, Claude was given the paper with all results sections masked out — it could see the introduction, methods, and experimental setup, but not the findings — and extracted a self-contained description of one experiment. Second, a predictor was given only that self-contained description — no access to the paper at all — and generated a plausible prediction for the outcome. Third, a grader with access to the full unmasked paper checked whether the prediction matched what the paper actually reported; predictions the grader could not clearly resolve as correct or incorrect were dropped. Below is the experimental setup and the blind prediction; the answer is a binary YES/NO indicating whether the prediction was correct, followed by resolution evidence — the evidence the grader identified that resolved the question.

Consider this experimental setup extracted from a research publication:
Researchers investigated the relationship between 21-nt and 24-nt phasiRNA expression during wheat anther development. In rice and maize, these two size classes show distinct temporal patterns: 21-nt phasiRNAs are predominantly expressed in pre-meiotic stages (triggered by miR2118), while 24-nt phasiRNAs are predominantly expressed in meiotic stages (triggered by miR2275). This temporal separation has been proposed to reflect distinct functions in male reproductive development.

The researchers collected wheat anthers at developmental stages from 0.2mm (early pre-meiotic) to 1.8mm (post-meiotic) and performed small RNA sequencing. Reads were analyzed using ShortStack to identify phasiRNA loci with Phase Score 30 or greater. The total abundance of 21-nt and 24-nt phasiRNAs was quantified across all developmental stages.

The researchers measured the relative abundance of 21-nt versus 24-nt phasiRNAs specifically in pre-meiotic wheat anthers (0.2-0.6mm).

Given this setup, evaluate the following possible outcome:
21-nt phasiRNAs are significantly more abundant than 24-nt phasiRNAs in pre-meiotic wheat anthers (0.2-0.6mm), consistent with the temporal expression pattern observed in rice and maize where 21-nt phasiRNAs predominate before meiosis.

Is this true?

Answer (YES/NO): NO